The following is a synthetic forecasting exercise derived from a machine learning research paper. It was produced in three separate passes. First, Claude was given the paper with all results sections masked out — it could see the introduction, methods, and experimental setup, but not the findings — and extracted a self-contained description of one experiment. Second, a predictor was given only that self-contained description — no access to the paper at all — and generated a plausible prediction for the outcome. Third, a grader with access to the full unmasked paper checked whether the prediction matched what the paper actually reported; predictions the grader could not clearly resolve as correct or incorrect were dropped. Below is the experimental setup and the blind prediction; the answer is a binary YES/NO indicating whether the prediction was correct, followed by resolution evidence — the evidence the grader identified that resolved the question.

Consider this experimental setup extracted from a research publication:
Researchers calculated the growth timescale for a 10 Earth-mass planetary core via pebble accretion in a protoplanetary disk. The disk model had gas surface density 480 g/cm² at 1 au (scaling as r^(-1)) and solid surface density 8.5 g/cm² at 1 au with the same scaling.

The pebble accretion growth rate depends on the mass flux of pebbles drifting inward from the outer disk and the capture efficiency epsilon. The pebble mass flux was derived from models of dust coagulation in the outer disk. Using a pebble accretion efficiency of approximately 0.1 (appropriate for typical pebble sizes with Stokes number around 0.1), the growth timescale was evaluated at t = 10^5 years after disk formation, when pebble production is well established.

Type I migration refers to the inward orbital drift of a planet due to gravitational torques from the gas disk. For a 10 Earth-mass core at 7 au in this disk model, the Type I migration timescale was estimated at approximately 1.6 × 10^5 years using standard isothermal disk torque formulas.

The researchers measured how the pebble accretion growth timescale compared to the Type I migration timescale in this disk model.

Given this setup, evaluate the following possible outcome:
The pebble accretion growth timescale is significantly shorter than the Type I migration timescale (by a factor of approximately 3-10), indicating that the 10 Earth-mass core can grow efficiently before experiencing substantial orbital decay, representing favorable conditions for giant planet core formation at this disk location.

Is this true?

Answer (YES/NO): NO